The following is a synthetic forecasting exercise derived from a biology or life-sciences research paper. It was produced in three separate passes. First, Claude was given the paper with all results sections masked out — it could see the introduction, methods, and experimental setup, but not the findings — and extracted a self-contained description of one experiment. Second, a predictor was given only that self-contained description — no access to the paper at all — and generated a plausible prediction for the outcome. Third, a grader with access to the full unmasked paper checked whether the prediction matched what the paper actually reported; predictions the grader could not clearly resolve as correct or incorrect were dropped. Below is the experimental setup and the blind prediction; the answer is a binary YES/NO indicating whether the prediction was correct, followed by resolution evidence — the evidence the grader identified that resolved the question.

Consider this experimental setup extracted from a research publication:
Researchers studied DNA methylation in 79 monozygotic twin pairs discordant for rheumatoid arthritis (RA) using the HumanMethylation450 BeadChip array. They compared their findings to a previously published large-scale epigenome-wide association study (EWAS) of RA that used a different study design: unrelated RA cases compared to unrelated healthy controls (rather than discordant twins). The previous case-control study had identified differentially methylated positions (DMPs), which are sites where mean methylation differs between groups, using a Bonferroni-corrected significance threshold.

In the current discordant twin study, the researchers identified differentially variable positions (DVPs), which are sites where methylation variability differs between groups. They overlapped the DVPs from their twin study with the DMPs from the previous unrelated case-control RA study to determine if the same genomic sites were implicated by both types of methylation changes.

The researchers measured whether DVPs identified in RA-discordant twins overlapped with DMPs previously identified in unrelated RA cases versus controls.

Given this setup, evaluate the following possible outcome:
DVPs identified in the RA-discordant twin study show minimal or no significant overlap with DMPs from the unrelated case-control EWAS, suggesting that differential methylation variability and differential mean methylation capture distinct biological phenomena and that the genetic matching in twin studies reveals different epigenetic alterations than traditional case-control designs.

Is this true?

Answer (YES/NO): NO